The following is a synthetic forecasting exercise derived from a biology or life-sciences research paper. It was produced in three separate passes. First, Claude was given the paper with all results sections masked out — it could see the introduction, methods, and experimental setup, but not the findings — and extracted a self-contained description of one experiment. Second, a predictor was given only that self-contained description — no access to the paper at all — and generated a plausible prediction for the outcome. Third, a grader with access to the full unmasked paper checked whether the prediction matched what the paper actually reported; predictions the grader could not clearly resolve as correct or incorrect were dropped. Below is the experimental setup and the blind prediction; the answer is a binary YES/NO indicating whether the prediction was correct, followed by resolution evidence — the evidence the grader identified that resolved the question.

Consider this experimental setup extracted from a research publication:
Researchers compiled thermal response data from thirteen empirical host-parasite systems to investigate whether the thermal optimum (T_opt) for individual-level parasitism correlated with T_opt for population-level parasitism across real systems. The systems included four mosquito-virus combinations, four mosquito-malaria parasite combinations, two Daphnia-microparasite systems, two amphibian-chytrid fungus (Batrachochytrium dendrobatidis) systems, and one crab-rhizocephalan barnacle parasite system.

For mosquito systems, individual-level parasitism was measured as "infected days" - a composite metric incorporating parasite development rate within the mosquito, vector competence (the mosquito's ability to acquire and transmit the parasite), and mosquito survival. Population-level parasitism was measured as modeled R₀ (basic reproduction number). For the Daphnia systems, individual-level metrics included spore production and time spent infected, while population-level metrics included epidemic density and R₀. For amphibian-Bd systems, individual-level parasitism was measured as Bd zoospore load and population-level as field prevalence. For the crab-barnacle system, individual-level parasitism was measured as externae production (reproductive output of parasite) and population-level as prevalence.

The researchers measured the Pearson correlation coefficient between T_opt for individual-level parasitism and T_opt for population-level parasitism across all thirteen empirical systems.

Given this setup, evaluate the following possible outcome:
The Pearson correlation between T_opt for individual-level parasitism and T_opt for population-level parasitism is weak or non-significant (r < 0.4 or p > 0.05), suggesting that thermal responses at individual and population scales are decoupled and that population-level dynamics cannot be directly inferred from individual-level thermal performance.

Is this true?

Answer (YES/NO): NO